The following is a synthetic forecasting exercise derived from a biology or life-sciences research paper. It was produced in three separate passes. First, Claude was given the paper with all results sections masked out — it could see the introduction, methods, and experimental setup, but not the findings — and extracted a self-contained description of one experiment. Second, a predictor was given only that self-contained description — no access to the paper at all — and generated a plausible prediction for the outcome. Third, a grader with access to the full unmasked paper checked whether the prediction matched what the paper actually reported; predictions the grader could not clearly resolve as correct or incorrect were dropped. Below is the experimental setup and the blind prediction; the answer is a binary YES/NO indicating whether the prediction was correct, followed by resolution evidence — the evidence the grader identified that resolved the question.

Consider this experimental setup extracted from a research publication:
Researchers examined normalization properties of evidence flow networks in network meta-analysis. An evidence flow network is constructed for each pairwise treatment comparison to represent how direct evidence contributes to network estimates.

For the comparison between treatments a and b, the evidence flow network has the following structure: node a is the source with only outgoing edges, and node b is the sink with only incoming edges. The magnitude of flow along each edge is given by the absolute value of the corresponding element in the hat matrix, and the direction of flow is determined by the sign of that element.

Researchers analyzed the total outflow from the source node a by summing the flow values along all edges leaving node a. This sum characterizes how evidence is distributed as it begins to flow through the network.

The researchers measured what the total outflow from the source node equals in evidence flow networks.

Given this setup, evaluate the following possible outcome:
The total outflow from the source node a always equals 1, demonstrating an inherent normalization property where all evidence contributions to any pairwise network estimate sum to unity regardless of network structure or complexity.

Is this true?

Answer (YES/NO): YES